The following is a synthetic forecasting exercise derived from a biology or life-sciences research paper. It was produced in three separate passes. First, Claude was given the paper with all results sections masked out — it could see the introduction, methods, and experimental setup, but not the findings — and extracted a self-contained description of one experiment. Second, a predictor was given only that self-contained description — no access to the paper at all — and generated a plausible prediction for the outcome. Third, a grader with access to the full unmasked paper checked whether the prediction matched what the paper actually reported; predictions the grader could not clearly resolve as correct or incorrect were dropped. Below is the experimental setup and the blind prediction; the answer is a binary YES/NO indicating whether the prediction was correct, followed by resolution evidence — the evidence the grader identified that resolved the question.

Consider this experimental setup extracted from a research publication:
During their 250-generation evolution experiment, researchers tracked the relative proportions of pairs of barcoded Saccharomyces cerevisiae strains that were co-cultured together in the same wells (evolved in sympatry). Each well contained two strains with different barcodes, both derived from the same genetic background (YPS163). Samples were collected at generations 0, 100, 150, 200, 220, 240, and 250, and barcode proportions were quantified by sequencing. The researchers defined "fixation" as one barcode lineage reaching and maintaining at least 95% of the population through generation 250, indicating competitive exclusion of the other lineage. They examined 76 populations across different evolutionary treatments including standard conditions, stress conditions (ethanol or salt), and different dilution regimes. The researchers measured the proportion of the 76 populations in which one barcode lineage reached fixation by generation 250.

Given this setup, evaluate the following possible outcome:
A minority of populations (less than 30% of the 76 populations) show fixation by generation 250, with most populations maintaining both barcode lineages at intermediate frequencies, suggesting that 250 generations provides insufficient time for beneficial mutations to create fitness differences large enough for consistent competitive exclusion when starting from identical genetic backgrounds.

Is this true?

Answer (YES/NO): YES